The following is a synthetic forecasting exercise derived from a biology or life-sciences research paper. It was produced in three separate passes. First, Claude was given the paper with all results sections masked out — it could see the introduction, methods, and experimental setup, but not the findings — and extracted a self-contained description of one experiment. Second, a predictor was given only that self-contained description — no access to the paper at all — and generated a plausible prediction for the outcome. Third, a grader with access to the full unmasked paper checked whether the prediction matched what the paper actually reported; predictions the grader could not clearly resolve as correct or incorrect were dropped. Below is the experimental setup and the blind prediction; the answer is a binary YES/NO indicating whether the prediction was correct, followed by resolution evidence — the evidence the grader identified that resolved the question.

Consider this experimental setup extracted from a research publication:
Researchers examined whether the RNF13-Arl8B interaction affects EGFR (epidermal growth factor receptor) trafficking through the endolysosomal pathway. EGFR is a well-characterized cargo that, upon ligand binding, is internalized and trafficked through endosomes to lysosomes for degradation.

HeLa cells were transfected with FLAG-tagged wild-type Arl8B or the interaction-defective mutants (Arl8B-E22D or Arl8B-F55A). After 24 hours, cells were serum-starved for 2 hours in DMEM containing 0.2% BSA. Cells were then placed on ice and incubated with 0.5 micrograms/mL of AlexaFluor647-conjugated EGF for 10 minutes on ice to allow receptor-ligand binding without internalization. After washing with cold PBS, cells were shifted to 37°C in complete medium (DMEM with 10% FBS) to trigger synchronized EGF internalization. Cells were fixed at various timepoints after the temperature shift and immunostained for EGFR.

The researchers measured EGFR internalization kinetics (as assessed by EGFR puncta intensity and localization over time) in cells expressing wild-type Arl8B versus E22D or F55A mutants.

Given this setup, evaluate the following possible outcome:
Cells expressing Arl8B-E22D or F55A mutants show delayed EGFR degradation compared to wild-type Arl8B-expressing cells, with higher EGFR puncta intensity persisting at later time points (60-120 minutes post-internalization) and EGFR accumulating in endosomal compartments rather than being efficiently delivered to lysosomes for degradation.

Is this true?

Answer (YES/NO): NO